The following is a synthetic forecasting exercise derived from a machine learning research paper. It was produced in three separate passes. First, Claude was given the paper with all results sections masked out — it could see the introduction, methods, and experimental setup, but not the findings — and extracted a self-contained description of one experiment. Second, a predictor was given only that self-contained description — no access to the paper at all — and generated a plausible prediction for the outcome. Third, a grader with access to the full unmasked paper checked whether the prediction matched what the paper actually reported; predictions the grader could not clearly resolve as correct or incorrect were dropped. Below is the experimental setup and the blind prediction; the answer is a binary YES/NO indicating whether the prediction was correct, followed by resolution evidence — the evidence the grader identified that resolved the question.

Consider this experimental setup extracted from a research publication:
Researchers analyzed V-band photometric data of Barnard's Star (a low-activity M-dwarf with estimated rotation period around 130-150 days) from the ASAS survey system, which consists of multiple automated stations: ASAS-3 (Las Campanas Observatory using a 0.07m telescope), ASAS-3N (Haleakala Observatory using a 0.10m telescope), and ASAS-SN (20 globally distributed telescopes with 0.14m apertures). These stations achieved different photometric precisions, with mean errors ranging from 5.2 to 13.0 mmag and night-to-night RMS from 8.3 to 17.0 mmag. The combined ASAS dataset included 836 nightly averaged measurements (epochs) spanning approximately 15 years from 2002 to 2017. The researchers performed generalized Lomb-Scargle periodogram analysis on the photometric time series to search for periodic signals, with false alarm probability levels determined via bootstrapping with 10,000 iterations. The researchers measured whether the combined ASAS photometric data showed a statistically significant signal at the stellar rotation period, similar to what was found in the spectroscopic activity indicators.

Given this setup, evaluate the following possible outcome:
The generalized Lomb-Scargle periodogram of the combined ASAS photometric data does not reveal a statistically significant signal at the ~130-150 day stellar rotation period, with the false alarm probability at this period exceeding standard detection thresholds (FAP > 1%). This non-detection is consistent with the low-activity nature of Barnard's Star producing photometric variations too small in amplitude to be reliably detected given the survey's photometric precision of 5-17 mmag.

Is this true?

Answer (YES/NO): YES